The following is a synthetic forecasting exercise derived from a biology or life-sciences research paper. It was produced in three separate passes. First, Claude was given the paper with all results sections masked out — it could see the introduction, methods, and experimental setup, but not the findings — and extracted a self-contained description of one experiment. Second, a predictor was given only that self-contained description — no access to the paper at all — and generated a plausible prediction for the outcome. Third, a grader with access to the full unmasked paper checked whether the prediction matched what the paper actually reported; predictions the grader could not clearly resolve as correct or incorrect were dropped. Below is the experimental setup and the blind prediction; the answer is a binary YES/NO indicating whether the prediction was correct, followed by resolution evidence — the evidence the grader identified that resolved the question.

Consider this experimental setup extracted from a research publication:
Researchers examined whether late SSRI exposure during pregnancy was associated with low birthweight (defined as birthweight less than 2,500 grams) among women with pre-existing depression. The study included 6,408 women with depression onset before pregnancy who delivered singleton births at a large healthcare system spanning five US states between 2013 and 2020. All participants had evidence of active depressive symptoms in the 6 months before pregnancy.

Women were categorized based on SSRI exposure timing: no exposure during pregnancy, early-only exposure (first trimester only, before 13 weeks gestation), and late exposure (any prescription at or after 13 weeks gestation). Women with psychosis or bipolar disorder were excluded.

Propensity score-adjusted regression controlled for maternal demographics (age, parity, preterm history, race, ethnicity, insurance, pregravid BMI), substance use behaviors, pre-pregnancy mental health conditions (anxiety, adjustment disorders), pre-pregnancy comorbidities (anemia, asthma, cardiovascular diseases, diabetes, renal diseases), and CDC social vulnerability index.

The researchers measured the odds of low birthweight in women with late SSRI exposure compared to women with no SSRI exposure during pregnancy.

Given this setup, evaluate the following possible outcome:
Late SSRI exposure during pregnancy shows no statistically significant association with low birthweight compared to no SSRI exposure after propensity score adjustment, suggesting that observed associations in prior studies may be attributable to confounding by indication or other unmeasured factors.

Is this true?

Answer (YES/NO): NO